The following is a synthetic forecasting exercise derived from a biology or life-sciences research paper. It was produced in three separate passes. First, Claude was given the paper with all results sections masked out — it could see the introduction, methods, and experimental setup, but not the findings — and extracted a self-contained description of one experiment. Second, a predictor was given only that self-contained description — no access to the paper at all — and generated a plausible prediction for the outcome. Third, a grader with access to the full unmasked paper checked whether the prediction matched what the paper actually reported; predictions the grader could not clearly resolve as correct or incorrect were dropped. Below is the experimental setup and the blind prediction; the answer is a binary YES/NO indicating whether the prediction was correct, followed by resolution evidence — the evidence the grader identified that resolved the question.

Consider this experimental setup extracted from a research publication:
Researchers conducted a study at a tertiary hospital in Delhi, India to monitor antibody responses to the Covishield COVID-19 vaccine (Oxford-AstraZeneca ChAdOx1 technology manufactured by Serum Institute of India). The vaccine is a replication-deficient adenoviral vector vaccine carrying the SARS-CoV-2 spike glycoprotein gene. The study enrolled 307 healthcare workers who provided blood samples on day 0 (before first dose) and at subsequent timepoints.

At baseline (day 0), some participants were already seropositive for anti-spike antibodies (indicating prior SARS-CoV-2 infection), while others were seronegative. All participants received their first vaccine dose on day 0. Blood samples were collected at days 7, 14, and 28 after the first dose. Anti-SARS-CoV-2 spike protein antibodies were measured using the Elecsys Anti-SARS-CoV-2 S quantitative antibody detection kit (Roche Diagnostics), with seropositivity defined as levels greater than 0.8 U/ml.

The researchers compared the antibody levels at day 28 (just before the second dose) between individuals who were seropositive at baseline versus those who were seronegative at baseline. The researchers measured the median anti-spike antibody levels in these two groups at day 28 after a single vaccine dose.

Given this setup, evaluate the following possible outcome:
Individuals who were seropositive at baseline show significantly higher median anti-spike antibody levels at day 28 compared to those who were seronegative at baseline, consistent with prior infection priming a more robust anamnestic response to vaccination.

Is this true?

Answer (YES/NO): YES